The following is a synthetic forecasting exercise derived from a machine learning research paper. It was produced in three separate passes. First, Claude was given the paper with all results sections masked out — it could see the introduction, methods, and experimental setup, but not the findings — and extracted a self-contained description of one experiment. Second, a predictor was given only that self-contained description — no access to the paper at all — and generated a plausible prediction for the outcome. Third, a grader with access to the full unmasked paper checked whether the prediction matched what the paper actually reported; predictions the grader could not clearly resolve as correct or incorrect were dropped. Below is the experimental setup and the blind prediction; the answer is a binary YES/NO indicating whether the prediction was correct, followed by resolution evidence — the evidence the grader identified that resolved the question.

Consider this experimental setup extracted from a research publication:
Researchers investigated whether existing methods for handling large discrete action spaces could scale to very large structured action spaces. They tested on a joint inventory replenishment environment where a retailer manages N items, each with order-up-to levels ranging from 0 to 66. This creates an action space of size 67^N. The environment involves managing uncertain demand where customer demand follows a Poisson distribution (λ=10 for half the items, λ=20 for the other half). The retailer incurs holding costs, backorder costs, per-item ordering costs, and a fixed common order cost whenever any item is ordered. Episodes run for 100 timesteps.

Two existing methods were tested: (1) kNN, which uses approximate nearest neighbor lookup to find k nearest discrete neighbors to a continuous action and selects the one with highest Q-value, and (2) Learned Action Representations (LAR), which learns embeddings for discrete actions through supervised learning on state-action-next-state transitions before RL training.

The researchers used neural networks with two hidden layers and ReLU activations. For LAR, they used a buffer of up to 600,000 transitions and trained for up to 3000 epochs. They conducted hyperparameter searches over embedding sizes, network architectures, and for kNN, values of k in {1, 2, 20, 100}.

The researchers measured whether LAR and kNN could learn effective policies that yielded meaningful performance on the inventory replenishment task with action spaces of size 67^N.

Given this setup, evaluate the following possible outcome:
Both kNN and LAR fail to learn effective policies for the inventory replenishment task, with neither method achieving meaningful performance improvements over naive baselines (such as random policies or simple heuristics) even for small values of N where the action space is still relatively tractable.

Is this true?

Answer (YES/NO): NO